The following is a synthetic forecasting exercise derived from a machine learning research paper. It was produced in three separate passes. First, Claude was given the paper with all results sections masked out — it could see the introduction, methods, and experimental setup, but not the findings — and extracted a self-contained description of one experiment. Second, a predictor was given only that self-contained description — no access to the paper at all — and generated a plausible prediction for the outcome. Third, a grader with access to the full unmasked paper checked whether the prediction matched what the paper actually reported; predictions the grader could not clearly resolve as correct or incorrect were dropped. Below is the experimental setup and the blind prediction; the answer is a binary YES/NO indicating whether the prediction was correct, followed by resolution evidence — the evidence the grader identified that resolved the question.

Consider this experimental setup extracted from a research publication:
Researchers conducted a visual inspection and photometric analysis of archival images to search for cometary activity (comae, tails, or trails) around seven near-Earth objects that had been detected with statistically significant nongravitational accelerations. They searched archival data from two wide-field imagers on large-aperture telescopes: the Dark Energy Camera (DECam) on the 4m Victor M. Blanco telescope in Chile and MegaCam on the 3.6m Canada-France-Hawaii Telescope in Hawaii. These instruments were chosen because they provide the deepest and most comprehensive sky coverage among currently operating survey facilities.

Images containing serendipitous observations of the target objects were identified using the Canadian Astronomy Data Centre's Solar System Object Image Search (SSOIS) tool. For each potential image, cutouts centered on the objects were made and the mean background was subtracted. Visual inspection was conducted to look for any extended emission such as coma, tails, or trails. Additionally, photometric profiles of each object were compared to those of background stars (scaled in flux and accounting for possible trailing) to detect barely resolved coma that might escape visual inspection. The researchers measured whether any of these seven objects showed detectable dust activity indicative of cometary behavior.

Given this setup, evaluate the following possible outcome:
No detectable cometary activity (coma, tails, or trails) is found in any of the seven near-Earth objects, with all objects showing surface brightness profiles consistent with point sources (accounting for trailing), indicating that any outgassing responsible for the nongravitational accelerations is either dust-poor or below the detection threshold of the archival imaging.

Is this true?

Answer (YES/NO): YES